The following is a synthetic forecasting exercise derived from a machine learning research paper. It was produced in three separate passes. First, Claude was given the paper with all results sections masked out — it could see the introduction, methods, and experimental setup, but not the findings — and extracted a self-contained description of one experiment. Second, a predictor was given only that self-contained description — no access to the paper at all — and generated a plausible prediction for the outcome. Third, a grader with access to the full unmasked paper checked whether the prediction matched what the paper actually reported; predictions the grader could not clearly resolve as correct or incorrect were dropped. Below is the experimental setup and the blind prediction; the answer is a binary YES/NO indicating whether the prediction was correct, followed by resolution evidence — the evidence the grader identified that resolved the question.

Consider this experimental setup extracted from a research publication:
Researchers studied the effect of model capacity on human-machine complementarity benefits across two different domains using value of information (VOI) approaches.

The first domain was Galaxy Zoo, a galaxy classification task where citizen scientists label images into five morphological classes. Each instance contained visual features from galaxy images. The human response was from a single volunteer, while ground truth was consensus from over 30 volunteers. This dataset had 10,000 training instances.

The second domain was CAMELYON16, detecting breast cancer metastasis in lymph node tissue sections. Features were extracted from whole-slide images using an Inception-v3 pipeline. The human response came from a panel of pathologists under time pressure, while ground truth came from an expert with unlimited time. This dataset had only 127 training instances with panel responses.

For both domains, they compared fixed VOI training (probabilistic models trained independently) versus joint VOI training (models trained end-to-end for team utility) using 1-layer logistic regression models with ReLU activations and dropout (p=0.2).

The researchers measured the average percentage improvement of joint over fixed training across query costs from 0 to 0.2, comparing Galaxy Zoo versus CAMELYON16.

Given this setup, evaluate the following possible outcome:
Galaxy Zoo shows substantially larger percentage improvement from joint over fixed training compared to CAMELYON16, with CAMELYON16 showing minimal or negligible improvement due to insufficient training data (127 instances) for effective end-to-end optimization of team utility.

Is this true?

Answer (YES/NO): YES